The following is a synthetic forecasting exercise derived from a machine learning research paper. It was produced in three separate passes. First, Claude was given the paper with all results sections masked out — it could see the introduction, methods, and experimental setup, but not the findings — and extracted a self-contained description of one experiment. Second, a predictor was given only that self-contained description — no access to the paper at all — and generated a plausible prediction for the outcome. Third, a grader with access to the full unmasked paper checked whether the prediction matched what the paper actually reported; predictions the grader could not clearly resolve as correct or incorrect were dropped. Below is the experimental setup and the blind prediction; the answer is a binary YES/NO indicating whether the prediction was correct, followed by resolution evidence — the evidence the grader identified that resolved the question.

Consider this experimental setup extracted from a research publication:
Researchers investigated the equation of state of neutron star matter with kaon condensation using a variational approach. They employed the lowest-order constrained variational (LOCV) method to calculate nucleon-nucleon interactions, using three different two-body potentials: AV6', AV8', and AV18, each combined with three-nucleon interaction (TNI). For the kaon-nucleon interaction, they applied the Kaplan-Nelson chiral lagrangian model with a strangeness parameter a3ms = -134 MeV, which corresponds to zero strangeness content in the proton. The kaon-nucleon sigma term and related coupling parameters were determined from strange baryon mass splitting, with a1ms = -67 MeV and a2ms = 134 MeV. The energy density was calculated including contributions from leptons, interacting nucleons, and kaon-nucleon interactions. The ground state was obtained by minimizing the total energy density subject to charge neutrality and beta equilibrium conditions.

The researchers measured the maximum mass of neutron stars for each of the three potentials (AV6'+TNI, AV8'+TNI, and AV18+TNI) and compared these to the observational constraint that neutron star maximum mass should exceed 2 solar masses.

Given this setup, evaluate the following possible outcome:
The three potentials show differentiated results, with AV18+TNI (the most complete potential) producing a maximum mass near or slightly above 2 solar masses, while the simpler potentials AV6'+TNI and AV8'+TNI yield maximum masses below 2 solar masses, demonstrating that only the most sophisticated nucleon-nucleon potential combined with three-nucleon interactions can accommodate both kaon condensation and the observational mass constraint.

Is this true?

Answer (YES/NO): NO